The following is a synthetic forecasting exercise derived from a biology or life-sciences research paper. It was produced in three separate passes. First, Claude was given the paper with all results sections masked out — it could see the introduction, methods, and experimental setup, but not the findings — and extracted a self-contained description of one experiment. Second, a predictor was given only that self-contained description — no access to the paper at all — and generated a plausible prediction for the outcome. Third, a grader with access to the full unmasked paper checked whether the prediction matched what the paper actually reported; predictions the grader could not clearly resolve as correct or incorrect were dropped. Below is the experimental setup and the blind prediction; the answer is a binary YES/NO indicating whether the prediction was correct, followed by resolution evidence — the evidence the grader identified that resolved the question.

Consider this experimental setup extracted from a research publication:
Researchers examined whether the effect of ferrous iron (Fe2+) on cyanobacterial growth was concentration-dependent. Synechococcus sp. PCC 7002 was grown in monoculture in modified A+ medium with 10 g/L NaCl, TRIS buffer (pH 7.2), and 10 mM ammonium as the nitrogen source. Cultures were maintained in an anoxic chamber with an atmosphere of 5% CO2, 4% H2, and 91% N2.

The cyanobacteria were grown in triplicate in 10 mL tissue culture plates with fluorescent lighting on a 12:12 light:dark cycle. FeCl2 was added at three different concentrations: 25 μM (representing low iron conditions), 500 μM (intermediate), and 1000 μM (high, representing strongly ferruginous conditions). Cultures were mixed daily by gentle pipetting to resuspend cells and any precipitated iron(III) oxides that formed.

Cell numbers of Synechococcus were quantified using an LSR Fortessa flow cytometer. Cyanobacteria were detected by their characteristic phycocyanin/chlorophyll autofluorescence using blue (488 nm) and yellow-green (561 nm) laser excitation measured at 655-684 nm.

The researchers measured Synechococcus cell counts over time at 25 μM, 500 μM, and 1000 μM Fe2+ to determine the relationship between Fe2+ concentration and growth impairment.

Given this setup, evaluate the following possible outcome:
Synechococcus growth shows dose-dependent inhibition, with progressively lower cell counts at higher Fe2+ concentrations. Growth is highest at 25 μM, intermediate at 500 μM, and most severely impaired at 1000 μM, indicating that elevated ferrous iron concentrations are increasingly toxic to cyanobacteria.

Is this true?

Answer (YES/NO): NO